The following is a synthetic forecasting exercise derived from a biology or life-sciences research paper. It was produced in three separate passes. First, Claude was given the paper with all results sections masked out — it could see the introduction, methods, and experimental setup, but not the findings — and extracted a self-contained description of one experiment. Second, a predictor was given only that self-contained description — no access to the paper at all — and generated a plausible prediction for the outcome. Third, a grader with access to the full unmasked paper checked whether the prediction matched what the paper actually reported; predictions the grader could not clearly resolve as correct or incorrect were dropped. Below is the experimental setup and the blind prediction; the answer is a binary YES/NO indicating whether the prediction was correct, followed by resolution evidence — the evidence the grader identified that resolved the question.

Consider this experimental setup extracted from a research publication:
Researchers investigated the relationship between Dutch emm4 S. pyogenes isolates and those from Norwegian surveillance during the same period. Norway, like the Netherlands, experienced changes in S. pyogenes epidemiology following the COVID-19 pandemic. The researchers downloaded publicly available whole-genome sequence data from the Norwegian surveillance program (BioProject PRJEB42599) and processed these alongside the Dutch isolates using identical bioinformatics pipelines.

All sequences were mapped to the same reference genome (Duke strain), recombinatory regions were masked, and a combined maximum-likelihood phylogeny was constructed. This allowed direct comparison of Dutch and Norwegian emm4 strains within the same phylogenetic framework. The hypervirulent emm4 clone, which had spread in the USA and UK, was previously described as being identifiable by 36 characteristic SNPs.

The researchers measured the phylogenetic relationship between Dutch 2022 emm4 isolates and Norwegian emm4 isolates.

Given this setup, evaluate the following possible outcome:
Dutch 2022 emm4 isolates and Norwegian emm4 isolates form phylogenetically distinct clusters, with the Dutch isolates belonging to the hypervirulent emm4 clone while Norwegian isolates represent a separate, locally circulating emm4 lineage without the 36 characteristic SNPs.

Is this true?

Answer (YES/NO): NO